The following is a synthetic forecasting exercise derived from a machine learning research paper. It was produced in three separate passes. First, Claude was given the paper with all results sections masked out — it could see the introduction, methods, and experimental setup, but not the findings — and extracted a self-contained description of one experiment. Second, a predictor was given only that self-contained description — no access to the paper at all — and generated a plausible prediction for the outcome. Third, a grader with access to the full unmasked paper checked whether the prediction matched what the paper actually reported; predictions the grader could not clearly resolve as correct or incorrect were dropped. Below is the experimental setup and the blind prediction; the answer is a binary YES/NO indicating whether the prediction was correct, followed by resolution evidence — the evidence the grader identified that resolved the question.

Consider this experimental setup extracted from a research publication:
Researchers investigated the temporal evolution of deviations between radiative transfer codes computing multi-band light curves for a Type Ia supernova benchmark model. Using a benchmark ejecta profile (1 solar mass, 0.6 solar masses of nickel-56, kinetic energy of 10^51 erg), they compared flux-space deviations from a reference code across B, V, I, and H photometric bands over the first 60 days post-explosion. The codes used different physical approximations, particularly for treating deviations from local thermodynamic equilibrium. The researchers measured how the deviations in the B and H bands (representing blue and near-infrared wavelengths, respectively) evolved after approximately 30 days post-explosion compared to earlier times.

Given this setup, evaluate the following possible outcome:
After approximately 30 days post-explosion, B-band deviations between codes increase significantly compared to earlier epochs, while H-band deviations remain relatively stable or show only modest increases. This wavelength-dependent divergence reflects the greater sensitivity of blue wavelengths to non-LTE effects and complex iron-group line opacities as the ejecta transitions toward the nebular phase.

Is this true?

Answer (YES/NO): NO